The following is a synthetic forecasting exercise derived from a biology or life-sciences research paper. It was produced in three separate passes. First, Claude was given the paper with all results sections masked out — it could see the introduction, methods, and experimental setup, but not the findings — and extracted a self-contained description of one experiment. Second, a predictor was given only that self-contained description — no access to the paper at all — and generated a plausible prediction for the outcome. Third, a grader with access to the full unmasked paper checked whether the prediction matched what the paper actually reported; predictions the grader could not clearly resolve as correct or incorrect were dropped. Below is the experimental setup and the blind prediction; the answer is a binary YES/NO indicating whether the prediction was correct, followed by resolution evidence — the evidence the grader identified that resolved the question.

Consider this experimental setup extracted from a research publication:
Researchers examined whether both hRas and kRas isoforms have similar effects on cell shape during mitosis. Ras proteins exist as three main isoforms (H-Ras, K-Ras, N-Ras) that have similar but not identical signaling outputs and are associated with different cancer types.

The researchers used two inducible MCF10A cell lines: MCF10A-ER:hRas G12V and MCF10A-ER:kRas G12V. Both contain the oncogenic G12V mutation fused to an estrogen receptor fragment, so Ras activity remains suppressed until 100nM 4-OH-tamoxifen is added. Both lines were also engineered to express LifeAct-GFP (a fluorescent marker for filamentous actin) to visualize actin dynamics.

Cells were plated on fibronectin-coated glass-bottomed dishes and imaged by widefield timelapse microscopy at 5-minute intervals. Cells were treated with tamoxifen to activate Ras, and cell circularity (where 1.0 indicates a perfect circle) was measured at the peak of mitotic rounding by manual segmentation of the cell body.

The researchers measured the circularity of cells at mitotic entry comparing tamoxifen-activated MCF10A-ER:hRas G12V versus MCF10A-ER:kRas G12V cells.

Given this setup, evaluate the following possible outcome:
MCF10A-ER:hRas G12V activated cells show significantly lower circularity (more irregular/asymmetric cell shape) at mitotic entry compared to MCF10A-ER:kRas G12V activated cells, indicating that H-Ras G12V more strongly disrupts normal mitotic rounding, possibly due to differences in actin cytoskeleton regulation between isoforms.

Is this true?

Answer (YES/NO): NO